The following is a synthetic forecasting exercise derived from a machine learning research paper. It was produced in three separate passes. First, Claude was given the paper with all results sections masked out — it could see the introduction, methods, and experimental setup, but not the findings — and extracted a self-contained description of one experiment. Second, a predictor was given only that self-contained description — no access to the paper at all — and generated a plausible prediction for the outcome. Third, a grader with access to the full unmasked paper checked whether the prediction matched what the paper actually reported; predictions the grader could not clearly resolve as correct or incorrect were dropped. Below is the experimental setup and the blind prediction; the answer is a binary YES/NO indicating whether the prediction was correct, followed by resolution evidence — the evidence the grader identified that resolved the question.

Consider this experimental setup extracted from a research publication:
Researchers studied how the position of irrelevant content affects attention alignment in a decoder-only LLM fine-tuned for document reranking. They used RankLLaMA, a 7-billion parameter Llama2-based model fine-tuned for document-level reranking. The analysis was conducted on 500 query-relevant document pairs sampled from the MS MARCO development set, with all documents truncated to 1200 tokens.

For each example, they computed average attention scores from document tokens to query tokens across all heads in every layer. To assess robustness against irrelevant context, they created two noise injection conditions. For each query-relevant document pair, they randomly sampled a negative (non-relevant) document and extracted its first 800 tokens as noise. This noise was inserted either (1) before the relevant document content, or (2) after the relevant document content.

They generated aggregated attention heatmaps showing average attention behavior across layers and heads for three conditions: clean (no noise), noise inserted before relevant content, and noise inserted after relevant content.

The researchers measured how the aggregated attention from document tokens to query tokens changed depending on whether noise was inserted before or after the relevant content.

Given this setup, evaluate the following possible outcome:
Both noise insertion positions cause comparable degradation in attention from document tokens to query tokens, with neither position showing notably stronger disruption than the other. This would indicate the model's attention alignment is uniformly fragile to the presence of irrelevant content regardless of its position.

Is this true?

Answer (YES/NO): NO